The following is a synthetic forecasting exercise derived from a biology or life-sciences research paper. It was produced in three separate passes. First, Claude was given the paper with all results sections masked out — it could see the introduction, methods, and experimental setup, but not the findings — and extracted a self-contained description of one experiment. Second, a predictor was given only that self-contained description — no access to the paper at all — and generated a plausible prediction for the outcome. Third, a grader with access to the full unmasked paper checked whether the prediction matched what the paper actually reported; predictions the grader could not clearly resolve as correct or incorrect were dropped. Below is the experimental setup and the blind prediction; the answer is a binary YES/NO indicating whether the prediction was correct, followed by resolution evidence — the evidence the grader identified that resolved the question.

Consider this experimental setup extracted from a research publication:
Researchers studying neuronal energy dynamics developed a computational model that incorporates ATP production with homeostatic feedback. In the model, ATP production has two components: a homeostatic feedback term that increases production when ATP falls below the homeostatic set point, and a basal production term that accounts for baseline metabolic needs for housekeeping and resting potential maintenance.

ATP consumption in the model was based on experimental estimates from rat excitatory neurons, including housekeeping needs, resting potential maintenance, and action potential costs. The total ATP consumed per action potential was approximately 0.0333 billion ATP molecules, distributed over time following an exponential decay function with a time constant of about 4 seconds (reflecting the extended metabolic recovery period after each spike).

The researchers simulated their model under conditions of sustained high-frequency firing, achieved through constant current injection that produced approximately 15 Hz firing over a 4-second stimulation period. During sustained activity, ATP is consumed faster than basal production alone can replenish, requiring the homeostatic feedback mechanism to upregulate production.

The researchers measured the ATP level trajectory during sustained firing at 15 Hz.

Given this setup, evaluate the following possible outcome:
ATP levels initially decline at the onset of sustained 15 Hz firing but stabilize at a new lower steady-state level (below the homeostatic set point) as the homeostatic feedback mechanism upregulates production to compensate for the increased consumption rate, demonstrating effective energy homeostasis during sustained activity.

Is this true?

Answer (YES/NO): YES